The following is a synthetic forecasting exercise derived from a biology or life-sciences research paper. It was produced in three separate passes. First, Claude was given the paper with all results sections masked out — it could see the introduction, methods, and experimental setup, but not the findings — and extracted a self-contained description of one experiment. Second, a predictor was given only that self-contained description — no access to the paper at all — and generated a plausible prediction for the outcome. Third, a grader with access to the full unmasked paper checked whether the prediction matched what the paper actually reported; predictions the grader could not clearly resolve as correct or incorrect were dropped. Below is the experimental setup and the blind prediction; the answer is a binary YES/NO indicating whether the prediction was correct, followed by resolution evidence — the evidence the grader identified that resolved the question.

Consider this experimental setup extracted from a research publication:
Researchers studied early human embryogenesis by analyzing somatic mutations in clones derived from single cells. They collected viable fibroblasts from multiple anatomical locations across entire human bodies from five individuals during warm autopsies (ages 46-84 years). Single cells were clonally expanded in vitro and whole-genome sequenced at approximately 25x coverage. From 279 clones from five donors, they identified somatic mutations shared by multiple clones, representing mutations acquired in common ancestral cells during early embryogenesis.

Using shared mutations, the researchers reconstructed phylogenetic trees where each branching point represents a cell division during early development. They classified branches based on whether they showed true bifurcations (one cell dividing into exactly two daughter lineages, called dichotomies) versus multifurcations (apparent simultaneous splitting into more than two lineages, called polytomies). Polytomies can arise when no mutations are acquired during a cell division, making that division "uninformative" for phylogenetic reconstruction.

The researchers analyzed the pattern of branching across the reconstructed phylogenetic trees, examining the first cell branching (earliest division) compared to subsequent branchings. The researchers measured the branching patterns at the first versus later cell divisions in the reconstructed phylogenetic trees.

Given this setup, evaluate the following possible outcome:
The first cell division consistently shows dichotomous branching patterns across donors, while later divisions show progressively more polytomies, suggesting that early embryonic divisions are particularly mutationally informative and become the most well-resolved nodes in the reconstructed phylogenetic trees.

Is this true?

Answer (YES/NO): YES